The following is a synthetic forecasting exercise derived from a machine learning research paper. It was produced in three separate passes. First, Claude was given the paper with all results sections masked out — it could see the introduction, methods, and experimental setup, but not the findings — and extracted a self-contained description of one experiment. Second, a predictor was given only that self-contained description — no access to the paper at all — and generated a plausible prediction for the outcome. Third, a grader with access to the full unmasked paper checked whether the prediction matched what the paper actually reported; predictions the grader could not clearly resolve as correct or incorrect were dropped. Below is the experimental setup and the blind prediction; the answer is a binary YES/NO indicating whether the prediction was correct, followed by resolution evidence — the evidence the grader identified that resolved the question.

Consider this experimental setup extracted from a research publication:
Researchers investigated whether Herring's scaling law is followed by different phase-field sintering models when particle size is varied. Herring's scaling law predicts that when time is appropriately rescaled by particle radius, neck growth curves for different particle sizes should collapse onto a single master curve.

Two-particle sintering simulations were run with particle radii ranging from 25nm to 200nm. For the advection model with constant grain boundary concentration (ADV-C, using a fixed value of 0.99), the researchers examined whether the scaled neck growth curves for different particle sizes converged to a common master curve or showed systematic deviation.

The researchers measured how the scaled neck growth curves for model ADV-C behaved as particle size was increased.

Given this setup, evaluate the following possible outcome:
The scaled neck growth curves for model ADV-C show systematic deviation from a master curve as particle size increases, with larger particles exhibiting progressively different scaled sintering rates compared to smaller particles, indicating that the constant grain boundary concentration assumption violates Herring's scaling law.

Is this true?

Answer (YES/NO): YES